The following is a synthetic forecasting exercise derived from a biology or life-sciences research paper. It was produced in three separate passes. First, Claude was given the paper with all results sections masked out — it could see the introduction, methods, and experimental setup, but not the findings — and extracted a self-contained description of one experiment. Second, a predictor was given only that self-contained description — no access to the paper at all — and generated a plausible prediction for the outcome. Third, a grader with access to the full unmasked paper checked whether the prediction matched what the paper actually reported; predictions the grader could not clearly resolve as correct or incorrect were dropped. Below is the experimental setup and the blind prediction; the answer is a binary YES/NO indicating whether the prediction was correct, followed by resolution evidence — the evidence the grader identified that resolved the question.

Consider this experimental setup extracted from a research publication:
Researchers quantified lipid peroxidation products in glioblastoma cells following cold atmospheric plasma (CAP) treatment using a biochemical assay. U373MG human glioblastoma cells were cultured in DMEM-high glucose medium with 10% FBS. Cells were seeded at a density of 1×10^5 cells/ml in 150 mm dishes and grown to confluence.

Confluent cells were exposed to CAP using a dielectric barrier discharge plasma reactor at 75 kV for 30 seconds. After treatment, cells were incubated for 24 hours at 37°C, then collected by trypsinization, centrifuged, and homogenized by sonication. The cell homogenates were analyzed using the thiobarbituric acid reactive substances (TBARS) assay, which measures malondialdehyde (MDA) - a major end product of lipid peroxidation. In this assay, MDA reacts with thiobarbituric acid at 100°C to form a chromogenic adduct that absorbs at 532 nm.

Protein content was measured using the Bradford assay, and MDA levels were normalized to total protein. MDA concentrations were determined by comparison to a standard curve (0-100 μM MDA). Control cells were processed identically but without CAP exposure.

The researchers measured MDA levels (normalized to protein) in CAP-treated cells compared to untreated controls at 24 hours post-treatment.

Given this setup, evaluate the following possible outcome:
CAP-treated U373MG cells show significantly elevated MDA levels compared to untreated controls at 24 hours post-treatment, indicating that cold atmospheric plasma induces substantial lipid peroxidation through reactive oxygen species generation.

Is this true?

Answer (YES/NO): YES